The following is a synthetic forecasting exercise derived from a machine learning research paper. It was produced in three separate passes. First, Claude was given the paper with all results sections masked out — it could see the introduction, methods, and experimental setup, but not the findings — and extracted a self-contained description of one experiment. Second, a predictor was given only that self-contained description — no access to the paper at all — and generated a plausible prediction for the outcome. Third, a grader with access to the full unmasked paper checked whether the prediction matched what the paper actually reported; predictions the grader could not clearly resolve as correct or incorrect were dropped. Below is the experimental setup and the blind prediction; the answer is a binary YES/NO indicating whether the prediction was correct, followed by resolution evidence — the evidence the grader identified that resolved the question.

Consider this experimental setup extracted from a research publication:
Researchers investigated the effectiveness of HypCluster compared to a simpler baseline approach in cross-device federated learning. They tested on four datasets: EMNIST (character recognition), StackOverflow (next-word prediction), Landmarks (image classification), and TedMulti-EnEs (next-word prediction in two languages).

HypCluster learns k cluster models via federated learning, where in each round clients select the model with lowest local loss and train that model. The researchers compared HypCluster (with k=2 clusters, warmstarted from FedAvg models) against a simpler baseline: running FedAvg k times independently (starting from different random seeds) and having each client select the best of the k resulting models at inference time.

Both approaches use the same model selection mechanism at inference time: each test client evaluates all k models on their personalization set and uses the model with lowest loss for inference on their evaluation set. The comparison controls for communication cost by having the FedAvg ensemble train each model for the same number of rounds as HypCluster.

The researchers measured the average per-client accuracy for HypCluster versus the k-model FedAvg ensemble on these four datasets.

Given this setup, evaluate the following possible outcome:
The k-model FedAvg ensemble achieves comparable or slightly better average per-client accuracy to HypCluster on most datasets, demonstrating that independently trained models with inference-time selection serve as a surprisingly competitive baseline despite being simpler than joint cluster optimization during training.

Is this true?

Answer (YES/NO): YES